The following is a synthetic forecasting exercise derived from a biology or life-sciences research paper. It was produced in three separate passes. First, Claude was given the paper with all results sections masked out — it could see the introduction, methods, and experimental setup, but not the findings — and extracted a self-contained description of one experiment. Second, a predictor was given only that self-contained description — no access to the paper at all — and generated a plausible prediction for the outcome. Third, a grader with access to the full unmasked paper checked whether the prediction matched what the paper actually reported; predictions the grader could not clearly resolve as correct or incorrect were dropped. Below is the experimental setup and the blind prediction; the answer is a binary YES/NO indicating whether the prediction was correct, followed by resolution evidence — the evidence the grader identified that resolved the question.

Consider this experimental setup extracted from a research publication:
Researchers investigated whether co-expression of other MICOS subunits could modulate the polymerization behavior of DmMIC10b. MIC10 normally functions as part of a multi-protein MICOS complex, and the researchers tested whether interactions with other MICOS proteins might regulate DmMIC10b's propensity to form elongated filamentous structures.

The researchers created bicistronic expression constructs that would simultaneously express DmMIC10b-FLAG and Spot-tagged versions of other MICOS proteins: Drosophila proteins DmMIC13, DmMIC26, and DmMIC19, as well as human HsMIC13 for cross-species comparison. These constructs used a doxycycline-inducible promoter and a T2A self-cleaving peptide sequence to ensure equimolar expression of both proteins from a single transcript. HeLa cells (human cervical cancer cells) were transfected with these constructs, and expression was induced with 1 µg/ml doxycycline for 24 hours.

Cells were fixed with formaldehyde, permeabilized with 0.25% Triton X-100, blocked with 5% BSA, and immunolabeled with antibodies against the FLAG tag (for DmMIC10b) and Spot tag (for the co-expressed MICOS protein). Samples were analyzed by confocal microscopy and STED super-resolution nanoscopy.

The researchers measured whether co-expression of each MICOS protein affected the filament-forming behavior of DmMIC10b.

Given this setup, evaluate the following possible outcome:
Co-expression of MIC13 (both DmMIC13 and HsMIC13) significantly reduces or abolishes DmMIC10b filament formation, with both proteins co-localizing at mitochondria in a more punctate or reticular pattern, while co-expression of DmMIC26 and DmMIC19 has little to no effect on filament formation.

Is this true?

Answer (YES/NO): NO